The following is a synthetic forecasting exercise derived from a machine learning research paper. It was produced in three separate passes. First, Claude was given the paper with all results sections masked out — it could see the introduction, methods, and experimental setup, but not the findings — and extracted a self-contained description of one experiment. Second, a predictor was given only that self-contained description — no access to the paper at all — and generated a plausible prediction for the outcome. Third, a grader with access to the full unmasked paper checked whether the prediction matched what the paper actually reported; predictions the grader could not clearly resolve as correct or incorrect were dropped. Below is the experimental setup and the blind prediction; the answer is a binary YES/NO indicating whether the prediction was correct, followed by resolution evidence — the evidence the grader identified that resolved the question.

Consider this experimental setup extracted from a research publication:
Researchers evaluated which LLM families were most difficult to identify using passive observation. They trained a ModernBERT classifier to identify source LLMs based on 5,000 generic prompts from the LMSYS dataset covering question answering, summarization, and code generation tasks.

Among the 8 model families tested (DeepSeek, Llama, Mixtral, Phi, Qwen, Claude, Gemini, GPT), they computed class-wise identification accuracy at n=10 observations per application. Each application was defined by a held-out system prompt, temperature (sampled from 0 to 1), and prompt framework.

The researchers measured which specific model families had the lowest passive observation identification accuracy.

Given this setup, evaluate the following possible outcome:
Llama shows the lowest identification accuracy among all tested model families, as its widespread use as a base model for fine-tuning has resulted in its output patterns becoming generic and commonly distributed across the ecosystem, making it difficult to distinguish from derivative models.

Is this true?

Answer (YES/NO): NO